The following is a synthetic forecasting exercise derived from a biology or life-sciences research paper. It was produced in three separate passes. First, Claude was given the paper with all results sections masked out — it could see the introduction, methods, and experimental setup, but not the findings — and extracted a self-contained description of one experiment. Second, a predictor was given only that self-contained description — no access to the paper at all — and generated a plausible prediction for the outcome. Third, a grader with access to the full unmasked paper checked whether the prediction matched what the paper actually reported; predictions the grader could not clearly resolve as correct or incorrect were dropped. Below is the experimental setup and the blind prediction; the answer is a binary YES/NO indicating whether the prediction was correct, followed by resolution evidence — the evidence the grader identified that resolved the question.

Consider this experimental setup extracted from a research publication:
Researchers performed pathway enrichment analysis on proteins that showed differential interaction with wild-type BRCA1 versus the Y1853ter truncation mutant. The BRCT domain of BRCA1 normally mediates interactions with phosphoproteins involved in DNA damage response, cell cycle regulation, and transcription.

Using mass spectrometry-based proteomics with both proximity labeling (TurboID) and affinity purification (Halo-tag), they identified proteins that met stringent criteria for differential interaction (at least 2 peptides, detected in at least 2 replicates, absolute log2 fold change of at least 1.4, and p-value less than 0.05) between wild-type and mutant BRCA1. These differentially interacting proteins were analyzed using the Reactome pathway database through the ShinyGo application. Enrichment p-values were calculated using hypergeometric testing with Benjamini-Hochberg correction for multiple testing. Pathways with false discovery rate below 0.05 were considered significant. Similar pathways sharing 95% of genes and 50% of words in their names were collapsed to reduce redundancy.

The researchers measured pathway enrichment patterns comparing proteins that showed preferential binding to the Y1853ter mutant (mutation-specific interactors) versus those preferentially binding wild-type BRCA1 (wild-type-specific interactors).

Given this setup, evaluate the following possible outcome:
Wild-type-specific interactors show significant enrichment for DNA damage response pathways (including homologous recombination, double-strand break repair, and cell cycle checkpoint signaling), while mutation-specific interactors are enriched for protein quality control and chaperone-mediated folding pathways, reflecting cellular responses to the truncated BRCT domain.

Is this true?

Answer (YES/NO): NO